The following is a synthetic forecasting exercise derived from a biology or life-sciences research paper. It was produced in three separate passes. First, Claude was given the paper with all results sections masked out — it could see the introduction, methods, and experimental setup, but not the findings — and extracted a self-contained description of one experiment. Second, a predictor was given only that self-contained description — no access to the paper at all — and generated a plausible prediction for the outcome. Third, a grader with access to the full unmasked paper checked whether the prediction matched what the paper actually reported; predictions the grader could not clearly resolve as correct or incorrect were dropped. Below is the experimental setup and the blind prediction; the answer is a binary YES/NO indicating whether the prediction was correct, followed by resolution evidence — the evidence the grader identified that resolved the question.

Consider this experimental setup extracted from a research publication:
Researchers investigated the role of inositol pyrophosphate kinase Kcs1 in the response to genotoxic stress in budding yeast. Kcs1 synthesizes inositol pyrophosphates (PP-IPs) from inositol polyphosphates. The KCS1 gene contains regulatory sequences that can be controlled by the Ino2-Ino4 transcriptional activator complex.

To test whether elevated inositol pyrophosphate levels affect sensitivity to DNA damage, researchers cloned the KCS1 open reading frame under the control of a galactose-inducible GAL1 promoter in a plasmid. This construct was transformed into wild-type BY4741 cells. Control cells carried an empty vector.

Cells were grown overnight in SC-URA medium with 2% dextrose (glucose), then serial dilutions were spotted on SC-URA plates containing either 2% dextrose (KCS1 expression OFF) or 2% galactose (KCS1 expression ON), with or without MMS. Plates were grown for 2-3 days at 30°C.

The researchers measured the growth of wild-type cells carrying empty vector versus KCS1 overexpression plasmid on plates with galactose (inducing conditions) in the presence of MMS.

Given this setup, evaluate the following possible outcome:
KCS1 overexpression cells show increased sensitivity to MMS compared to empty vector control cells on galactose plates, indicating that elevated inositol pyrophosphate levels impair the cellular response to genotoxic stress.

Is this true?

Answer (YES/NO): YES